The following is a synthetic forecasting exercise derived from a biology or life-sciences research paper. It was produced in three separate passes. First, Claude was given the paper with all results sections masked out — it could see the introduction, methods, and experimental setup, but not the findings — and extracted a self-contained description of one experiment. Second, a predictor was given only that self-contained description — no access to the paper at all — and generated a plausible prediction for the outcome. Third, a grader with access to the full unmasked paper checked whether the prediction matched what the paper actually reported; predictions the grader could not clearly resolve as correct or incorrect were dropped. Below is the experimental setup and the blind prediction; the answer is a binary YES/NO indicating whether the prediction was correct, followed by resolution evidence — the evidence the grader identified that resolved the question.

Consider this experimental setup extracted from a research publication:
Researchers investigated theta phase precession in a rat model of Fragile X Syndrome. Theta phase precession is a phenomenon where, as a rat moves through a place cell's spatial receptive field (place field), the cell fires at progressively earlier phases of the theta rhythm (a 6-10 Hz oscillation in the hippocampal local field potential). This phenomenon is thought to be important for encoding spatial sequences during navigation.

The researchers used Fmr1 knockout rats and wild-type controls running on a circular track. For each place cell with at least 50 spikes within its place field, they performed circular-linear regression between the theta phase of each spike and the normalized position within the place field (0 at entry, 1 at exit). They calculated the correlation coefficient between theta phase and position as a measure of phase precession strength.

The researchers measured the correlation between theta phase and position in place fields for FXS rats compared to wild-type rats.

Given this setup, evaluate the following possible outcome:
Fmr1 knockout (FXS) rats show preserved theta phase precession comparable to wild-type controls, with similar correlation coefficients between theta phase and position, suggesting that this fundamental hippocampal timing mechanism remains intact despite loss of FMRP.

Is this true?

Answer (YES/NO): YES